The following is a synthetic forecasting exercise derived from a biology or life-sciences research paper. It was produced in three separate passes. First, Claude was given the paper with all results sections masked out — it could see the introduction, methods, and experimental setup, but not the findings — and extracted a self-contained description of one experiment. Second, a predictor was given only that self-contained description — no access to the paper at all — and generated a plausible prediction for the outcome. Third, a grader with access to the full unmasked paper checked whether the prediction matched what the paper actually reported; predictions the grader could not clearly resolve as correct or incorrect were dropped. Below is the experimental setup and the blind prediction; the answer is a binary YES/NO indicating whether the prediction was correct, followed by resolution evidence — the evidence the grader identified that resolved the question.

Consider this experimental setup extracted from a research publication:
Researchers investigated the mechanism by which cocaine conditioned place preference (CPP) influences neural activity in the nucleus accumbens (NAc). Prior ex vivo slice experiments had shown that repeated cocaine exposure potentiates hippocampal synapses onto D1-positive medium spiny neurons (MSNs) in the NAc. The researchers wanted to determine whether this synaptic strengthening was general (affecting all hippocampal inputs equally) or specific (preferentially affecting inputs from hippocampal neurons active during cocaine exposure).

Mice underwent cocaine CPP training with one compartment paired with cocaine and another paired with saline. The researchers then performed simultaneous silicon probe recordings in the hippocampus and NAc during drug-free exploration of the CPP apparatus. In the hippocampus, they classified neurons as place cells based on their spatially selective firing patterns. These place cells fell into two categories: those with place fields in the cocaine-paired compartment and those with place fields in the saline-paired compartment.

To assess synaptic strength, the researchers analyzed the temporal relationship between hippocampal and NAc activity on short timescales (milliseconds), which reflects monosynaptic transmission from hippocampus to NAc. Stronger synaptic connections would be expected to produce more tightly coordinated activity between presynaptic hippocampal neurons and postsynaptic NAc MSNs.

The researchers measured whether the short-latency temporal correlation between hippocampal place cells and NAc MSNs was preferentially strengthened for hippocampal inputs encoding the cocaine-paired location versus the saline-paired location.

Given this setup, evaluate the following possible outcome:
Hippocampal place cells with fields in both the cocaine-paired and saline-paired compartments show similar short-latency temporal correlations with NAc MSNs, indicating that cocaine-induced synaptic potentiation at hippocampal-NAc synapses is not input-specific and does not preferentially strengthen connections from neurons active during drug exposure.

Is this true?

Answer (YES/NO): NO